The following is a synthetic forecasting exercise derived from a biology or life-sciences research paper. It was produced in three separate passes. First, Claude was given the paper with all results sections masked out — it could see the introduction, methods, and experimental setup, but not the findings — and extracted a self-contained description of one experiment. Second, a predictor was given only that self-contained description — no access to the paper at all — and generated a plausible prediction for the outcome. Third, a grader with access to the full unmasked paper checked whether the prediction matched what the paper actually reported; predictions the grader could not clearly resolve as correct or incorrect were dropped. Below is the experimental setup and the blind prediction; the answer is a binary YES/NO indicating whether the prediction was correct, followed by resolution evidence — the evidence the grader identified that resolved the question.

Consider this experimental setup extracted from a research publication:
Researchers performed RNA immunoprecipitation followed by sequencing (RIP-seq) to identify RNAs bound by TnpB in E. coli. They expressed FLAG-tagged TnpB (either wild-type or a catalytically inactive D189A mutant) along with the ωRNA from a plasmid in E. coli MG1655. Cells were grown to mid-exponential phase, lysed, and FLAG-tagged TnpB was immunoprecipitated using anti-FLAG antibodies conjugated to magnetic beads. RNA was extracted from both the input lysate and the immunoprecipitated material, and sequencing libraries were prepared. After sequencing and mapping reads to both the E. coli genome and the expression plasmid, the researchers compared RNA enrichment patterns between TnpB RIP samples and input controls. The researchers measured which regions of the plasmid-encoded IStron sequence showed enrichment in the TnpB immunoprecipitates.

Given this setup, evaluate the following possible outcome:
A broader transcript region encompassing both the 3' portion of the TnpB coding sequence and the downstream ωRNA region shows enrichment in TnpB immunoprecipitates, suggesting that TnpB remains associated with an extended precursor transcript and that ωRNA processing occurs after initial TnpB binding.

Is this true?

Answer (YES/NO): YES